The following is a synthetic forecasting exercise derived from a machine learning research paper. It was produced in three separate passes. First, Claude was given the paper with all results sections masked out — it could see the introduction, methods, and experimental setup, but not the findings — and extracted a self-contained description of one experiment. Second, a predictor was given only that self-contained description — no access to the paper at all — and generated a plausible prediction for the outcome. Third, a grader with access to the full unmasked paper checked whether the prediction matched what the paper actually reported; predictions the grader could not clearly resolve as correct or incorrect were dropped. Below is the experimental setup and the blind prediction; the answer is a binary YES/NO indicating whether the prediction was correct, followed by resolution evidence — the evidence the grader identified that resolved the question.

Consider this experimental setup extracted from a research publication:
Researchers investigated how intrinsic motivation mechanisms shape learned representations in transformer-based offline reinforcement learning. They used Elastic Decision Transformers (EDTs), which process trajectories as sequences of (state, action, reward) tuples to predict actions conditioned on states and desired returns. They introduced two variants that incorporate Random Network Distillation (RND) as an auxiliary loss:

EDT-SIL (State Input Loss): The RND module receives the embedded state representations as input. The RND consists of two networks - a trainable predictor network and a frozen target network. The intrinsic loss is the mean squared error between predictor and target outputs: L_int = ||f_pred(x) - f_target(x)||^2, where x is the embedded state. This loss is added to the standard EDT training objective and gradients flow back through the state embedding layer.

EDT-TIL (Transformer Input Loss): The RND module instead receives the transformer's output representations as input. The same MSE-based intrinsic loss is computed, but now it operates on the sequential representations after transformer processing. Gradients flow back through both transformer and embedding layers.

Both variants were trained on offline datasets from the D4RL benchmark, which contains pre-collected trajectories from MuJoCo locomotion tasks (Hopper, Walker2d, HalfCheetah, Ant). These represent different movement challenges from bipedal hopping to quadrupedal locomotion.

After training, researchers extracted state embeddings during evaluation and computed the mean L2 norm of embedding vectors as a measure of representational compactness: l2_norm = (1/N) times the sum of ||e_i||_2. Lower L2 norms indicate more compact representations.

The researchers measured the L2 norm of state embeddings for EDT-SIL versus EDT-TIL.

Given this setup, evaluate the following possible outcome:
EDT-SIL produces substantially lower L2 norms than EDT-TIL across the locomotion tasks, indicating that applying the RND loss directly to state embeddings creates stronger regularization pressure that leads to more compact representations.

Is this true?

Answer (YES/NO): NO